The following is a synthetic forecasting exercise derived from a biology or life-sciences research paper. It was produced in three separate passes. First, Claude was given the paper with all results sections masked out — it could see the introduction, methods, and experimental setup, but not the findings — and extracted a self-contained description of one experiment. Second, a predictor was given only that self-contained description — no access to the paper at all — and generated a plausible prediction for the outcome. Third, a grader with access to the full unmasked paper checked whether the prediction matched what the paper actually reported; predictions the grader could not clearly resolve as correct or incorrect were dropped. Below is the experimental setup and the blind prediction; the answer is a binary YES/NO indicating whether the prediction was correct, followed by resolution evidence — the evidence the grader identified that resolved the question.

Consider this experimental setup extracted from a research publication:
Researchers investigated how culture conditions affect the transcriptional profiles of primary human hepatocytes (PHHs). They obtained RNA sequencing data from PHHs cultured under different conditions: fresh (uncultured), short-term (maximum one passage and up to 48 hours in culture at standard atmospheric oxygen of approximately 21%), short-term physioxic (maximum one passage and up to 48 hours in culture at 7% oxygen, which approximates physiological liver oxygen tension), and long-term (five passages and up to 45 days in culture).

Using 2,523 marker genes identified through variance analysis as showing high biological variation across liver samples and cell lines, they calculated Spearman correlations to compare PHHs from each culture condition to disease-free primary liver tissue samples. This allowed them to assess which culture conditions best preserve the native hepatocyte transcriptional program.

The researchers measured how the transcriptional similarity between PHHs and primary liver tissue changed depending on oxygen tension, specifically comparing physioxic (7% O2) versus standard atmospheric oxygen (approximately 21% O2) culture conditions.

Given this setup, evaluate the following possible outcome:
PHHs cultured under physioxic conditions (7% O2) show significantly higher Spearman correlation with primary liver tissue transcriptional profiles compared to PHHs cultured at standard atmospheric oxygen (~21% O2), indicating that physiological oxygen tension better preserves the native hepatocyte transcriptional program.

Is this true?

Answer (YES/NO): YES